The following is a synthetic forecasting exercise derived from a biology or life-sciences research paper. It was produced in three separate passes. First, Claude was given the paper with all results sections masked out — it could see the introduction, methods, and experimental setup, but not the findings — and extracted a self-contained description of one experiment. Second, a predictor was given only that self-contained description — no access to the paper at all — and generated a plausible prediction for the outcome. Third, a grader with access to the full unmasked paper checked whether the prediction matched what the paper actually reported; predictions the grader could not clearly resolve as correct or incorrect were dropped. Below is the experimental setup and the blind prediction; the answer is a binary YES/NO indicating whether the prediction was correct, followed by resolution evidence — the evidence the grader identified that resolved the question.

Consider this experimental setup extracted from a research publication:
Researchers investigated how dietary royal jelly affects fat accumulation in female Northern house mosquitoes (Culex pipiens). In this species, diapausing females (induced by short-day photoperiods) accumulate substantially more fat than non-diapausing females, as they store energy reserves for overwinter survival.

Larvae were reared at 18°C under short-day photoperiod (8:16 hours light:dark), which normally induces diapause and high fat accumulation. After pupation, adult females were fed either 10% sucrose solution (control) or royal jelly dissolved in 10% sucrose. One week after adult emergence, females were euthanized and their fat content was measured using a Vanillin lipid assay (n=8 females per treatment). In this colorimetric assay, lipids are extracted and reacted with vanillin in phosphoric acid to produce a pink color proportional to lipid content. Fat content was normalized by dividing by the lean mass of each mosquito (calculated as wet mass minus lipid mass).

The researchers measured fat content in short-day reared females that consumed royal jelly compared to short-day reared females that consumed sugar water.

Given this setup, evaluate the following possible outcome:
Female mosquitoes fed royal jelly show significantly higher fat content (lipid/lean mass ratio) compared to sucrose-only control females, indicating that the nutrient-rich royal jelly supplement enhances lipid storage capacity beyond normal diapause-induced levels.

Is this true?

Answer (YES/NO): NO